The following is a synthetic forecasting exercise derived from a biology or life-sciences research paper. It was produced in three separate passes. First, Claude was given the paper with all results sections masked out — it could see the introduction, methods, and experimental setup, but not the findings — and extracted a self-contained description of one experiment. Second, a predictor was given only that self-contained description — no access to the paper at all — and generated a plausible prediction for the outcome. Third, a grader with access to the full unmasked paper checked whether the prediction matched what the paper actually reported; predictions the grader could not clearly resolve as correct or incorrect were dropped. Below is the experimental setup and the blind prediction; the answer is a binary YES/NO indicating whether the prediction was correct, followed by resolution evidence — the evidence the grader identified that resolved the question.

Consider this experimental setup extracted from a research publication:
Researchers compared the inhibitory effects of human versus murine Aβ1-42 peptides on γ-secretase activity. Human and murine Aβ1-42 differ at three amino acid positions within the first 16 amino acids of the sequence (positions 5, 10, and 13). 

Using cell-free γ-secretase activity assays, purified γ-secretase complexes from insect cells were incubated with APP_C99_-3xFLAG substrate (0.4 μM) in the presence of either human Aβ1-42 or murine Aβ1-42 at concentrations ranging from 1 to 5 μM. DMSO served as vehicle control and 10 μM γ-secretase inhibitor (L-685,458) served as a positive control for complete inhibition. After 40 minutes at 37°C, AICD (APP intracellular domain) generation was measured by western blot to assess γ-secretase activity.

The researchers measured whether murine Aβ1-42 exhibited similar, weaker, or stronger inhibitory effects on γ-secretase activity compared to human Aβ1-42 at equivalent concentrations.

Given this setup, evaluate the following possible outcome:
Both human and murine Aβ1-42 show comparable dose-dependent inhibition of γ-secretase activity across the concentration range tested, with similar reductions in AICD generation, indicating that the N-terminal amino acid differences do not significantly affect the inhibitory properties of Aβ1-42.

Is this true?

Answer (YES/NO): NO